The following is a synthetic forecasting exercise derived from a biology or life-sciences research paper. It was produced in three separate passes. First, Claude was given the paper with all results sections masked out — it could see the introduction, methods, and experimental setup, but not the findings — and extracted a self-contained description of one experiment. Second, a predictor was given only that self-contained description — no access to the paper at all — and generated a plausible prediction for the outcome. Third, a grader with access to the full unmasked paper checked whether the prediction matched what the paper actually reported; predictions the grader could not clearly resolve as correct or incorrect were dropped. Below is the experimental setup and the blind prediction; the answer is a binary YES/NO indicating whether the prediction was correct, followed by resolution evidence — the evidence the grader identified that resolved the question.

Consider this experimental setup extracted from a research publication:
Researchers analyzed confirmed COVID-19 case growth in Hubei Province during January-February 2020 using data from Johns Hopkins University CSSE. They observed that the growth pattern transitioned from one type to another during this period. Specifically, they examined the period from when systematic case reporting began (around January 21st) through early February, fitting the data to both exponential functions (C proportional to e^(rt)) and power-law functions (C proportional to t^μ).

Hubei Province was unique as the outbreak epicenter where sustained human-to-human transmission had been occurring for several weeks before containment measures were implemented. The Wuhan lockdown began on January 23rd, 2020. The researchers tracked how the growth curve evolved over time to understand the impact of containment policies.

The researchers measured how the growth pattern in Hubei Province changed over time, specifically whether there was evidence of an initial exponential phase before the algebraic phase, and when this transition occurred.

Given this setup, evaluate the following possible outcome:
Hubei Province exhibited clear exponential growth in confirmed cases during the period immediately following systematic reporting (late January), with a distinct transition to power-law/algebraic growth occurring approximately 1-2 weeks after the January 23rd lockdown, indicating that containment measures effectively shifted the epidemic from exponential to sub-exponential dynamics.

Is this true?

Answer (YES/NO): NO